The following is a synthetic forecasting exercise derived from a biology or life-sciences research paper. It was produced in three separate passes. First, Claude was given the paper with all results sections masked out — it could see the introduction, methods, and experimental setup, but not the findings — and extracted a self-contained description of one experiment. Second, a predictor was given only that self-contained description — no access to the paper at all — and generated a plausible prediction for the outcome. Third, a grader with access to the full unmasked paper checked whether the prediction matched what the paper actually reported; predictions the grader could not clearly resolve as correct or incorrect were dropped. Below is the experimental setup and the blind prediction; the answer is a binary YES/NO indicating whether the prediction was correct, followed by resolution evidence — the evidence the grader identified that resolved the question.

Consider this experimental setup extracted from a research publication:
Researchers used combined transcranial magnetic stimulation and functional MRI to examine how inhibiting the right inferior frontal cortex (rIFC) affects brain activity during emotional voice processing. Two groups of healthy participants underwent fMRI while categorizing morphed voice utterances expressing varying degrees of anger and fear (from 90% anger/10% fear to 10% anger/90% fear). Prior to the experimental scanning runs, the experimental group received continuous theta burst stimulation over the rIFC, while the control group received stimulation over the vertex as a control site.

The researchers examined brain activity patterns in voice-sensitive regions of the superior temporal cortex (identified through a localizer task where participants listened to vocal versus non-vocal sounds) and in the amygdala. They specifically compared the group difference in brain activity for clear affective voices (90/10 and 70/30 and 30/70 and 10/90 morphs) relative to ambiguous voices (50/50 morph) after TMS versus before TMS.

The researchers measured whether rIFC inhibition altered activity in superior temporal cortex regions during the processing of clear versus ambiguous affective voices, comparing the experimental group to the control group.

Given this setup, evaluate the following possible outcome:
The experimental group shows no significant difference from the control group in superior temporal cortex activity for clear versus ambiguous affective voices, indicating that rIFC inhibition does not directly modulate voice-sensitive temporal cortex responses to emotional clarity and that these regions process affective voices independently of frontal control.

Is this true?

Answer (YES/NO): NO